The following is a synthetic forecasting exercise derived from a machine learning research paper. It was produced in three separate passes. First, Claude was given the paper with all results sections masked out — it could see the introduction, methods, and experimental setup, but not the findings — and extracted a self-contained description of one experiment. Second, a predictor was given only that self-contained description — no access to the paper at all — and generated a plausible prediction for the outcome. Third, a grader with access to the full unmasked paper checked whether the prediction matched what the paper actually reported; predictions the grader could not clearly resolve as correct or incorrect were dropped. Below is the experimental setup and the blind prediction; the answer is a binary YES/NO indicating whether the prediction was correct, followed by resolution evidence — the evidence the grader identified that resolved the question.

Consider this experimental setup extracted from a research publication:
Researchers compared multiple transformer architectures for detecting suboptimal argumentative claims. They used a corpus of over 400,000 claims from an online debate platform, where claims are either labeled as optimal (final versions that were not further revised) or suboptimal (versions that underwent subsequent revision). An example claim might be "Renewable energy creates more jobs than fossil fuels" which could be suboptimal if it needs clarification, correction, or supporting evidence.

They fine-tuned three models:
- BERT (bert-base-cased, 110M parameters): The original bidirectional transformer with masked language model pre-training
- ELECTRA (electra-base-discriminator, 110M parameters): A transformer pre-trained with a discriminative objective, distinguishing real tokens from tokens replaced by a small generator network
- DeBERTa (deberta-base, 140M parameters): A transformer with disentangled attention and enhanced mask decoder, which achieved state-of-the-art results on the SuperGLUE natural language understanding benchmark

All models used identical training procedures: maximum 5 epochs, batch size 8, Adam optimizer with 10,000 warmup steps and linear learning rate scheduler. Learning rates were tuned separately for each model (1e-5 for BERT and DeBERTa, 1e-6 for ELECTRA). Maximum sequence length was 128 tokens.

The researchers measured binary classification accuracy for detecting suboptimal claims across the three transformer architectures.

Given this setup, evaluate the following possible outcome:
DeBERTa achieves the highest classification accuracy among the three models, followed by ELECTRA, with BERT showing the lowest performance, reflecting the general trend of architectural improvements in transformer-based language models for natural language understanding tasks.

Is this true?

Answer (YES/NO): YES